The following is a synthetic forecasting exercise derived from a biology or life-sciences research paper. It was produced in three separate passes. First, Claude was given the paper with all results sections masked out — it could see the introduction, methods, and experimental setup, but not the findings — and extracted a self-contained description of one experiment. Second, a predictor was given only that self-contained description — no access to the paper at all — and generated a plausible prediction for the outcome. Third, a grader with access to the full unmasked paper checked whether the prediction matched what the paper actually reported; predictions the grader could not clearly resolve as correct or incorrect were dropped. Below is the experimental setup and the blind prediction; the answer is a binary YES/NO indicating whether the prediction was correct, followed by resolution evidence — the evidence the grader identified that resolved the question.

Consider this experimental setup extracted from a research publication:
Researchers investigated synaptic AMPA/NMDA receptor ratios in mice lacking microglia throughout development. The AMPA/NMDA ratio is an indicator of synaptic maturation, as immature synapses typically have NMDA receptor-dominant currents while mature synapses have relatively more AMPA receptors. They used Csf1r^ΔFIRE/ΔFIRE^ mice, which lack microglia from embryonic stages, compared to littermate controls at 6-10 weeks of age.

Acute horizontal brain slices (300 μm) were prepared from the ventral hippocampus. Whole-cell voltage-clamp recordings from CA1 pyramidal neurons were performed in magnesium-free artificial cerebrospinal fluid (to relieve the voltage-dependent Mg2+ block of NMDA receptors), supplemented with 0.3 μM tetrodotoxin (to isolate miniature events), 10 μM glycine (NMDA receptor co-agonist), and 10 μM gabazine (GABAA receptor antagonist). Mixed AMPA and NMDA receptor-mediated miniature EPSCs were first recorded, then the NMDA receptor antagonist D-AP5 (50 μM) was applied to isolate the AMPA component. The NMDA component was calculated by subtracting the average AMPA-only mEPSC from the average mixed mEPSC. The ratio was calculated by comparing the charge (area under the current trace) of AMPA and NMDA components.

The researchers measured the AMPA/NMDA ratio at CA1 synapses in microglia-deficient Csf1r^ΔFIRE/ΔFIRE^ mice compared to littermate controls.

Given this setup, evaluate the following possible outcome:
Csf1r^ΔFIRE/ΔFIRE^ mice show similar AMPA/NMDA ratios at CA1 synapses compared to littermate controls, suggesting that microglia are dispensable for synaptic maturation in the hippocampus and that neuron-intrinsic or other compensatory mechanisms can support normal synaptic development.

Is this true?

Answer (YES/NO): NO